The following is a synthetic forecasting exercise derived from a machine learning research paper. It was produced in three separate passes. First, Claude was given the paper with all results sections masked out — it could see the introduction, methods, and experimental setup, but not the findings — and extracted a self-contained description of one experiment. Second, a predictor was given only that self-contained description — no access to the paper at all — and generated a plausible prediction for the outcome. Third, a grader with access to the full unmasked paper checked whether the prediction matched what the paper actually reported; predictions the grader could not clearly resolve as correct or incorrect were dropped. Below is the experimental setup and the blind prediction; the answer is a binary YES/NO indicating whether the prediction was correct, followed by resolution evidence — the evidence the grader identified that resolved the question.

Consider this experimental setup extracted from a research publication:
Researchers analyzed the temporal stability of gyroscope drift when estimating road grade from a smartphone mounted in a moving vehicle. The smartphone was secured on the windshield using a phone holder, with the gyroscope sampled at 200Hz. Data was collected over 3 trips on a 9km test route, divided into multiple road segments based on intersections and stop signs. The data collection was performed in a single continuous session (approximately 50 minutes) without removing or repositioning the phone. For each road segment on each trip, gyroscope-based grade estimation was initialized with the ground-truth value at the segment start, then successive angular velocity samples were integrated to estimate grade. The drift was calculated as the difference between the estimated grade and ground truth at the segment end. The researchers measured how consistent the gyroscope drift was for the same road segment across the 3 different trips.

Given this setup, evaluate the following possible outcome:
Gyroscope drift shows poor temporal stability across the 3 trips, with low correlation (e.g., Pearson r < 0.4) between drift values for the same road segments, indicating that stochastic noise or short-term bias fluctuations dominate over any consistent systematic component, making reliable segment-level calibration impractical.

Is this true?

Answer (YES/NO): YES